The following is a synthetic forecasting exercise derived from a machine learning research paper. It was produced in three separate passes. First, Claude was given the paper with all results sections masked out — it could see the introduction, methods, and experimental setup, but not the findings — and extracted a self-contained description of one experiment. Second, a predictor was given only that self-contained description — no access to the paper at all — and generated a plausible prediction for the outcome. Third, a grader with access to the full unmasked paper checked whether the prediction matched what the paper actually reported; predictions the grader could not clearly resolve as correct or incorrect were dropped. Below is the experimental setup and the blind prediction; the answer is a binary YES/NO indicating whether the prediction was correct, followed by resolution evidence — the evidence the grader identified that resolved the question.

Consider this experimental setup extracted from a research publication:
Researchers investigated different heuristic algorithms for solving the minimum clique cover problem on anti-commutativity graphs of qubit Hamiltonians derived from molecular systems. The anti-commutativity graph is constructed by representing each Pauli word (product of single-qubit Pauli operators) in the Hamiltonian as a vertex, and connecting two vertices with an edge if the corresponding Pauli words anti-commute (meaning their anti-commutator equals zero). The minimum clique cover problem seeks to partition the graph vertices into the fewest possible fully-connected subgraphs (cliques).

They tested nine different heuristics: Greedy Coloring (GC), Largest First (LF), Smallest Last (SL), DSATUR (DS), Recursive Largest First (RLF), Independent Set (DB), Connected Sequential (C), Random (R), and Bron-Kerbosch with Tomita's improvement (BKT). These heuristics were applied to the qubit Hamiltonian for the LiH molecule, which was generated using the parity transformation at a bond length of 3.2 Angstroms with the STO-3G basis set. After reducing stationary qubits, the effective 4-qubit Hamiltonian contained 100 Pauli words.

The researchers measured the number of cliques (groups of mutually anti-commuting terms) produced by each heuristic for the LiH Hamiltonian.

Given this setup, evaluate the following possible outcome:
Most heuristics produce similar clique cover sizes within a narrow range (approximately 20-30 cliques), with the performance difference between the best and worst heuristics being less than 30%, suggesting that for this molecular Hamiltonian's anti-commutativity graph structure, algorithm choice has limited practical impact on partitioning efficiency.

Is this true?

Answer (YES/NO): NO